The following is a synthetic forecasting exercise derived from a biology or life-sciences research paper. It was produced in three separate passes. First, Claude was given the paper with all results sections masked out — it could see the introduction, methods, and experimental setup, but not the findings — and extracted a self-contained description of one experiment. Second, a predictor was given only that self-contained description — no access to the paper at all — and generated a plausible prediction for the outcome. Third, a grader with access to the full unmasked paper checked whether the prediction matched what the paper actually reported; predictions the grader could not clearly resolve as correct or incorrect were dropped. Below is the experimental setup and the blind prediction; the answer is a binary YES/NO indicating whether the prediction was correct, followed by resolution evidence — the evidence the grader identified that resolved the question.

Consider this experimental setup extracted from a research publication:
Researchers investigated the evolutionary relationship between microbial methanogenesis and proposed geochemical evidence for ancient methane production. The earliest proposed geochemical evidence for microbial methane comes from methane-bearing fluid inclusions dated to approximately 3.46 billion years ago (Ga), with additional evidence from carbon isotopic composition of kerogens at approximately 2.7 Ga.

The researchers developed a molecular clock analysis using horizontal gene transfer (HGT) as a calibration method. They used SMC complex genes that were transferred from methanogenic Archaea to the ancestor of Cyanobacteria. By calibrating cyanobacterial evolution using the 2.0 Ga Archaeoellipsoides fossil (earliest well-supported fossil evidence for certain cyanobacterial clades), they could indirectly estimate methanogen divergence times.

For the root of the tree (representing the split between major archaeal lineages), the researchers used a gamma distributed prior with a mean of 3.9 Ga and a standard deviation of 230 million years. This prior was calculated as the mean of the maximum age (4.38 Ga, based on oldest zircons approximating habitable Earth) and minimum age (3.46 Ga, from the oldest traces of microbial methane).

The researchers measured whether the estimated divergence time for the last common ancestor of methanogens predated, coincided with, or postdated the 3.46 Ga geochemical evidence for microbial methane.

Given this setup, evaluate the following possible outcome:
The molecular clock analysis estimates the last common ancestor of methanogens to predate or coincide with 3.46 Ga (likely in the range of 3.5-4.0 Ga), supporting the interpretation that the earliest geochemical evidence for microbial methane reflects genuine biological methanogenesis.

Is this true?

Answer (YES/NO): YES